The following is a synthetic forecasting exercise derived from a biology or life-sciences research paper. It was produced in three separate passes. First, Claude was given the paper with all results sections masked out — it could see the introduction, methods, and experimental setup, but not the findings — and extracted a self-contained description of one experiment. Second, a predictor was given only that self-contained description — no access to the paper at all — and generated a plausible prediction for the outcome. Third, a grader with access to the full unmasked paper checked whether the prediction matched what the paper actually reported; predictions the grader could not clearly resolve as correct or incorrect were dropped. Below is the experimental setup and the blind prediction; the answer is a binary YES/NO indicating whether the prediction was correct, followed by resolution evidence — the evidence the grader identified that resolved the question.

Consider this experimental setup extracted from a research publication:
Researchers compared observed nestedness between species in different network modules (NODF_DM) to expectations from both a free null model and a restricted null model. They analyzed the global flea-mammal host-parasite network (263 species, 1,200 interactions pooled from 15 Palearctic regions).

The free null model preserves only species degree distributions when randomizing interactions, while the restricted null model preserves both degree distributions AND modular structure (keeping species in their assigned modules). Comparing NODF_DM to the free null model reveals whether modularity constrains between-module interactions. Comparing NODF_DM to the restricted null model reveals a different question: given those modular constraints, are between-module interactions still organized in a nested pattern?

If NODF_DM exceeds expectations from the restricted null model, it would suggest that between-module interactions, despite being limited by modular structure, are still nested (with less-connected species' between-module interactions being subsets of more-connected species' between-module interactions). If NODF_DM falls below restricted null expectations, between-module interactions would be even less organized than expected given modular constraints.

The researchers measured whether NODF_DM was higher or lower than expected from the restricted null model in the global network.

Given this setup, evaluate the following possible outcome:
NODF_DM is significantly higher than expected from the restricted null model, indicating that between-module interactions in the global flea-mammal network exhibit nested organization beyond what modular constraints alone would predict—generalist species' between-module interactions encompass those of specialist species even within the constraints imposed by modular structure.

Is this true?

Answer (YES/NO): NO